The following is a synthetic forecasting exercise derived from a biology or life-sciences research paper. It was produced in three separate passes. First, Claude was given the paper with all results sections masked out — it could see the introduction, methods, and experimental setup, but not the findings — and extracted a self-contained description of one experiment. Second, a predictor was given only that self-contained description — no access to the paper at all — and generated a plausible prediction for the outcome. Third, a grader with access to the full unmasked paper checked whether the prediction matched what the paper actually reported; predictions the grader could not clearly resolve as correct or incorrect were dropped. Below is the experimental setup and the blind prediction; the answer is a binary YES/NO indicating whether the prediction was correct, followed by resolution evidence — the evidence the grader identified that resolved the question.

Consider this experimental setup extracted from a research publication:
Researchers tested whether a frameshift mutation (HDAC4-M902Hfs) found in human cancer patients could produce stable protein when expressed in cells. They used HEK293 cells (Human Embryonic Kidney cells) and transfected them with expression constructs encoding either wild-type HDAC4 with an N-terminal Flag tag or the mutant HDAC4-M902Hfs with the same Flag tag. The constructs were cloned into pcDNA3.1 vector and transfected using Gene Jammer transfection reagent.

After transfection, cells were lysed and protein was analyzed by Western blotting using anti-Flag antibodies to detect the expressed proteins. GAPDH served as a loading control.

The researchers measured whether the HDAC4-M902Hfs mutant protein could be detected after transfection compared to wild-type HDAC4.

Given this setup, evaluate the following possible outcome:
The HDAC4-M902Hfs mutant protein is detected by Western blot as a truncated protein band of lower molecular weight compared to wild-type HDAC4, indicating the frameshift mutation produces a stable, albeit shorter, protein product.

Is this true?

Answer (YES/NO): NO